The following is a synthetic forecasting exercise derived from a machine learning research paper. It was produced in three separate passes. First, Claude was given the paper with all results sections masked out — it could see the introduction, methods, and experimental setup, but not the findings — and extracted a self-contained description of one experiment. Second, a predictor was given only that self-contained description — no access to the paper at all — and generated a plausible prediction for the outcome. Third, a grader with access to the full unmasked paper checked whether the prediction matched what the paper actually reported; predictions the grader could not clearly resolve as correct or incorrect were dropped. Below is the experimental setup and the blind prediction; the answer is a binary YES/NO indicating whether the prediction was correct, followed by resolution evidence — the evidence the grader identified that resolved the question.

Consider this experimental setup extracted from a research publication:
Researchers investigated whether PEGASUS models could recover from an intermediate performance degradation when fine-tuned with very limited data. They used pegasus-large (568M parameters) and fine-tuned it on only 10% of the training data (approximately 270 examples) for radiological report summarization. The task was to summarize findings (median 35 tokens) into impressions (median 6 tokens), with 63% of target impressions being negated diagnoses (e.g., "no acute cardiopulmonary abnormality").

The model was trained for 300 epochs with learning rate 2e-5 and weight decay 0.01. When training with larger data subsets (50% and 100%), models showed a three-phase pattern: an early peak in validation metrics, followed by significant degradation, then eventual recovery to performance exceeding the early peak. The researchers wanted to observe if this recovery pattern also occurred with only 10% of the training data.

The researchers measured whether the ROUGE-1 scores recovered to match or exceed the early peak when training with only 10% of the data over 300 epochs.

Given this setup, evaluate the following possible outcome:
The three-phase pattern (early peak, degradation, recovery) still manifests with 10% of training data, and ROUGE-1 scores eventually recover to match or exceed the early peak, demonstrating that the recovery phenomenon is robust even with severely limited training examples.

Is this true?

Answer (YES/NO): NO